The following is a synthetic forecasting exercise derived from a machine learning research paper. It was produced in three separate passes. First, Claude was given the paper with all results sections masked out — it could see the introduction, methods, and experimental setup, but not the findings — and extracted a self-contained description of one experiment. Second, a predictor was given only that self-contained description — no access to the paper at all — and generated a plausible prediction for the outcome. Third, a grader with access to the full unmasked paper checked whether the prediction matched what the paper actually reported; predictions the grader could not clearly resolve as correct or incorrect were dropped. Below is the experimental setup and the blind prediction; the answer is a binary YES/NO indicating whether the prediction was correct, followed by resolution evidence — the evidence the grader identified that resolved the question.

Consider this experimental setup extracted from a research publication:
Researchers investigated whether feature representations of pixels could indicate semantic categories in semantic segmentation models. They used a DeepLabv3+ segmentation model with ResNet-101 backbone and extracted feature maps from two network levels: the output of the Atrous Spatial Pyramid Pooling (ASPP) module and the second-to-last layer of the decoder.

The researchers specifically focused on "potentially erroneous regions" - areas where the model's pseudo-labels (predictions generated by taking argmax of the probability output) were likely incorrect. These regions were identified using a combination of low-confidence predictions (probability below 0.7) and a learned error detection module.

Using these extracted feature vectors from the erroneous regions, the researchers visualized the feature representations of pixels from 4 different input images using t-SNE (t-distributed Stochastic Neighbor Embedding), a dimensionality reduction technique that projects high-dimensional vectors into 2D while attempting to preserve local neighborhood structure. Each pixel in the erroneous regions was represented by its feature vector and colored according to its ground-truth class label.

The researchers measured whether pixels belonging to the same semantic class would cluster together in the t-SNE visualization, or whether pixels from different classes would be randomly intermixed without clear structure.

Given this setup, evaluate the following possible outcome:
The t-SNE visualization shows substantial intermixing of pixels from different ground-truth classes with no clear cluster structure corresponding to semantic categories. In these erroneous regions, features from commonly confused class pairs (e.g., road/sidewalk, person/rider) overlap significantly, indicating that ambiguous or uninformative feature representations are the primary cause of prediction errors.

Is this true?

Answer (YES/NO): NO